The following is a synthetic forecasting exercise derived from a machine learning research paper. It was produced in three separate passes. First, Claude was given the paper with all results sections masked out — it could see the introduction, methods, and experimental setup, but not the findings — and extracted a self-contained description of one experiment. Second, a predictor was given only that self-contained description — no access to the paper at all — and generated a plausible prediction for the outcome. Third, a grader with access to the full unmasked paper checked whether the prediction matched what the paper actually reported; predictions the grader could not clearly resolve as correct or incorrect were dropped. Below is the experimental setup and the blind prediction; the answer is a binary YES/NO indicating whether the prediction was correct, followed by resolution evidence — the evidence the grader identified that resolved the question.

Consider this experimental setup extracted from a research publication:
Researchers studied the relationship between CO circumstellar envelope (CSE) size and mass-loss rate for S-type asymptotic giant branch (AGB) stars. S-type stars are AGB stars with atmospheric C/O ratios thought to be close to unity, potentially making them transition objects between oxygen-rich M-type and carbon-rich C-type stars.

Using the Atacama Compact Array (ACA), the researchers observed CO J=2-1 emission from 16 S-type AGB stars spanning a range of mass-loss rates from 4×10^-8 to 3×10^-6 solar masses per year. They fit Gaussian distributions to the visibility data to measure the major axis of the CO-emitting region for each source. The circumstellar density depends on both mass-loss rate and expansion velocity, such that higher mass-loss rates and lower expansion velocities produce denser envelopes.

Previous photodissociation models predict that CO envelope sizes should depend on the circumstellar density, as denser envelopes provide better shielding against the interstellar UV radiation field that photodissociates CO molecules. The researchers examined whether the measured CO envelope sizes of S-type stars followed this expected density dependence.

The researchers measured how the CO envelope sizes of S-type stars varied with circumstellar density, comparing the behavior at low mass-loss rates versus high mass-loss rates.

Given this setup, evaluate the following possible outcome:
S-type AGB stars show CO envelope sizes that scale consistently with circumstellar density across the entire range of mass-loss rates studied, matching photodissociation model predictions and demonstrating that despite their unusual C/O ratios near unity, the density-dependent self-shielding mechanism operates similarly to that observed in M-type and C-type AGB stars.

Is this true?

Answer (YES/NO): NO